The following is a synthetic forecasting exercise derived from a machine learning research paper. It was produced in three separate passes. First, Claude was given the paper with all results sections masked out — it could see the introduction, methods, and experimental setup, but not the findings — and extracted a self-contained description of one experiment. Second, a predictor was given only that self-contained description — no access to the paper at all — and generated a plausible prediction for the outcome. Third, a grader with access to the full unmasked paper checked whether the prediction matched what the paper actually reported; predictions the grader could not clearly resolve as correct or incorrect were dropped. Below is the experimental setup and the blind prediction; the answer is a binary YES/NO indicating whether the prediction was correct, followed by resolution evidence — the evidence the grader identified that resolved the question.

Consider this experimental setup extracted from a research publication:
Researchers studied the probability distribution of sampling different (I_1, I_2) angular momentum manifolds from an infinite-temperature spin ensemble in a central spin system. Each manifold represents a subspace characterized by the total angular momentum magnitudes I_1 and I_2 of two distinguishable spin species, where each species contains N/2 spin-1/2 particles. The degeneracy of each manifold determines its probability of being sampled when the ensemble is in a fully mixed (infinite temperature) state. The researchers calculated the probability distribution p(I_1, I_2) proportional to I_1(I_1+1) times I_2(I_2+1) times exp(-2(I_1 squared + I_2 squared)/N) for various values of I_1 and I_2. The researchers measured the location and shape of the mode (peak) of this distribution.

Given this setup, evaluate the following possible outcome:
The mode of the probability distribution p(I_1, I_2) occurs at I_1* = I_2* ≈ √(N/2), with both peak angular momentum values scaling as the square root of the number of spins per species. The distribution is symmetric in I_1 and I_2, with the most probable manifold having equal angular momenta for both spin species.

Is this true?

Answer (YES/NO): YES